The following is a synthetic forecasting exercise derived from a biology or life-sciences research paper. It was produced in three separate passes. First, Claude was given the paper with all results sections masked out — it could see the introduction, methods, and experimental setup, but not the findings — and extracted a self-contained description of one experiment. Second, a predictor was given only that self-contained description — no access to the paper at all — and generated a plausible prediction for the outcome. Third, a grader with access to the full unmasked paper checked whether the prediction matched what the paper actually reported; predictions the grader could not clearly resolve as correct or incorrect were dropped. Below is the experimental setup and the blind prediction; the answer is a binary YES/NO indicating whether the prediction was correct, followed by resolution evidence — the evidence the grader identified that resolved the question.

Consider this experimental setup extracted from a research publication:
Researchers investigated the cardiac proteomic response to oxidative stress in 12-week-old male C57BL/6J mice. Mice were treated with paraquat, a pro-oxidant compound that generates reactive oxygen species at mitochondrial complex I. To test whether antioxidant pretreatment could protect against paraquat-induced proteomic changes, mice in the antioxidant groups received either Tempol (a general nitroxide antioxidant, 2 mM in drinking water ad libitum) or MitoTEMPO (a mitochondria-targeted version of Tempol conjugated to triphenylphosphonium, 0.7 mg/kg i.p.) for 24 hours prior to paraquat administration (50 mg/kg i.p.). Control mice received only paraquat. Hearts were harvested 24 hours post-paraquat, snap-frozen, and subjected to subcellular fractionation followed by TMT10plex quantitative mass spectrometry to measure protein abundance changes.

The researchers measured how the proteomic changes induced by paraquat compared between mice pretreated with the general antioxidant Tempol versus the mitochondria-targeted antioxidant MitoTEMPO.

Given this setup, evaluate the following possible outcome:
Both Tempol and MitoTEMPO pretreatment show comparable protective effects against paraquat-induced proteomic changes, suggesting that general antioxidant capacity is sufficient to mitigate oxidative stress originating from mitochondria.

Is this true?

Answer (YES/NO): NO